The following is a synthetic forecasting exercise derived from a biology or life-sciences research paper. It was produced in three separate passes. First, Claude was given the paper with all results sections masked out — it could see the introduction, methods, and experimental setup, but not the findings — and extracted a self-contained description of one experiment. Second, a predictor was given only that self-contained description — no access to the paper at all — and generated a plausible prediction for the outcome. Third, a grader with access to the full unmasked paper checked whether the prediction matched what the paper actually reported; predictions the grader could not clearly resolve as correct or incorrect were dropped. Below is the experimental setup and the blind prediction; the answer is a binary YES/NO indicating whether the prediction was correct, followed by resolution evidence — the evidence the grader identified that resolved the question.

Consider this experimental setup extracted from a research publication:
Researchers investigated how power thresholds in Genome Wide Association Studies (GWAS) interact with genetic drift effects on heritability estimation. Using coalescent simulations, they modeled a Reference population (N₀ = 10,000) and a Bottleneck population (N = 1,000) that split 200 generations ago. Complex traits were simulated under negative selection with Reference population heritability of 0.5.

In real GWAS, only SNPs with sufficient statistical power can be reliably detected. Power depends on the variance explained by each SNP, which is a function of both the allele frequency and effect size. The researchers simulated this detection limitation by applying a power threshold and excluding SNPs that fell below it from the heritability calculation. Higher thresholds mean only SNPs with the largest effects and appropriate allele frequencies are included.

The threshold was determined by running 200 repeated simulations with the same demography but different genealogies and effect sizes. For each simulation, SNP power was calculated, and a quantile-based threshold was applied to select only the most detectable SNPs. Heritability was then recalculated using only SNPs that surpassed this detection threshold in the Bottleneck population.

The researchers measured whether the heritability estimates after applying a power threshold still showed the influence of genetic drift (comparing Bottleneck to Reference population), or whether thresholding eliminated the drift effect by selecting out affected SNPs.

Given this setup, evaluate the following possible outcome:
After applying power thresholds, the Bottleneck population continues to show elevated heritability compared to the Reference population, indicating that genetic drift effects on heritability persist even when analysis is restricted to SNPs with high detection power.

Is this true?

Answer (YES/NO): YES